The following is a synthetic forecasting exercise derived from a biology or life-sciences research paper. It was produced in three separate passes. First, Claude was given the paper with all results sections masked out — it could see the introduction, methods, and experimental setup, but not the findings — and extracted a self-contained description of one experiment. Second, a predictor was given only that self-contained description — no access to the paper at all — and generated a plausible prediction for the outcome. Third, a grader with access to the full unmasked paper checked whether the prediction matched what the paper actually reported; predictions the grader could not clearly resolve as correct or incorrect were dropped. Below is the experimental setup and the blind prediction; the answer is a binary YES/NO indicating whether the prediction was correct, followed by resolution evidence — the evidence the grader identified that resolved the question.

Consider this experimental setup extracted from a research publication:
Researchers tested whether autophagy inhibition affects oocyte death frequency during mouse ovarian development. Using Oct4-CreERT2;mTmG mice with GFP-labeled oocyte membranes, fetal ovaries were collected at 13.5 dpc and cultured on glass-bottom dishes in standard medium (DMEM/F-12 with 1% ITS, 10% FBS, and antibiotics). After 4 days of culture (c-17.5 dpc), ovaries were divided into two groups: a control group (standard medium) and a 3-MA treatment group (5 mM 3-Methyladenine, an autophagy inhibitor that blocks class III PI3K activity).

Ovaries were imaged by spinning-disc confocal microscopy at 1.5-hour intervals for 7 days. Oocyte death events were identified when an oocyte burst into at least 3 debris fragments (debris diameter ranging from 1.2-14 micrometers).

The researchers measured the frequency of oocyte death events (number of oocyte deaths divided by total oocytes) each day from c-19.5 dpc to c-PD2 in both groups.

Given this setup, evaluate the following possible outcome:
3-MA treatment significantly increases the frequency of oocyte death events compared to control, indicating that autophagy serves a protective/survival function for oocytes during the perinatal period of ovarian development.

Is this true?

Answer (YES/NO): NO